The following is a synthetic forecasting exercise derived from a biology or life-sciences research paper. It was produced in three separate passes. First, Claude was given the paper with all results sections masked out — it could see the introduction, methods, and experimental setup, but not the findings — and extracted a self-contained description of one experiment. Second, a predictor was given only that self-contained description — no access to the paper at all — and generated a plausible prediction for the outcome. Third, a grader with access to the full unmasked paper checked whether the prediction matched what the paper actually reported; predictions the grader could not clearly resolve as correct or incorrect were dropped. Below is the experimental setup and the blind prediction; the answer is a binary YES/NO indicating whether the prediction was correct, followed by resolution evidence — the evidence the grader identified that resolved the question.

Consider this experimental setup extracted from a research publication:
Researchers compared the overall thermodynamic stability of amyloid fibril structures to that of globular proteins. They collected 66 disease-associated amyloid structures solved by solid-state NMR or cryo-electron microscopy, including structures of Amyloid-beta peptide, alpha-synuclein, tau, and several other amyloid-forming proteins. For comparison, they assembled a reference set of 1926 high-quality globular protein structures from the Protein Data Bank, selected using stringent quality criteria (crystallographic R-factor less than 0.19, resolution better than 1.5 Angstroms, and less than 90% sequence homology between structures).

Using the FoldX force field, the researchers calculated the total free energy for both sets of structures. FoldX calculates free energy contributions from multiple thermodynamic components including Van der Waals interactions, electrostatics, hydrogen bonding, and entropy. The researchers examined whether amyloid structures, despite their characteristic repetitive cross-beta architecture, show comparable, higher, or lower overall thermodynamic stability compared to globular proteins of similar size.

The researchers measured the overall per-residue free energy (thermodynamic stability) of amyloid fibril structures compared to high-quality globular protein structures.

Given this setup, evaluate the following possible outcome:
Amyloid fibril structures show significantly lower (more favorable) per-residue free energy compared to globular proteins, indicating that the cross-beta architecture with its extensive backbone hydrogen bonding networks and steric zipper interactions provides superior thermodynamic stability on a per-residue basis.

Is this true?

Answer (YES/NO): NO